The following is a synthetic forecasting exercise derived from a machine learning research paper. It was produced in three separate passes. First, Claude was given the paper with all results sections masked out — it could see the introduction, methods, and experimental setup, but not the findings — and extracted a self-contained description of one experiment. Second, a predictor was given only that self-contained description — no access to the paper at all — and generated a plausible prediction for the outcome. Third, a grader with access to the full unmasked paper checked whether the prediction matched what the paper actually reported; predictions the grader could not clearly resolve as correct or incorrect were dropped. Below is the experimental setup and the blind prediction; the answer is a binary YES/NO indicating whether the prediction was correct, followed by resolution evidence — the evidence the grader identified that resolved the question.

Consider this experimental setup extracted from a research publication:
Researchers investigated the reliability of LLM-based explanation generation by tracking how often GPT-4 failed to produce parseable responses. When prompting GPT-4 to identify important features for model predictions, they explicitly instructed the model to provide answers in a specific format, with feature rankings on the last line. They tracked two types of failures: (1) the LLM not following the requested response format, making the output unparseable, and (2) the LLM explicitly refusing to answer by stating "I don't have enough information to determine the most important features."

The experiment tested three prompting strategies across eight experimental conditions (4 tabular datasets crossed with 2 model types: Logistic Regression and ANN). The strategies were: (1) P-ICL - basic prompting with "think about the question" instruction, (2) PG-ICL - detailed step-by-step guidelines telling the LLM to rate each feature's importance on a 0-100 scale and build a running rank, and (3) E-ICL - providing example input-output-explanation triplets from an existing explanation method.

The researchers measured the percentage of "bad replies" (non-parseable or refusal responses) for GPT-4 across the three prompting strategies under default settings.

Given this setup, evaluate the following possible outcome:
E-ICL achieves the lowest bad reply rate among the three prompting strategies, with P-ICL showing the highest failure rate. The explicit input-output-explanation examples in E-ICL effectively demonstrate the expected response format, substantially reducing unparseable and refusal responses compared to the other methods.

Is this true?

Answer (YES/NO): NO